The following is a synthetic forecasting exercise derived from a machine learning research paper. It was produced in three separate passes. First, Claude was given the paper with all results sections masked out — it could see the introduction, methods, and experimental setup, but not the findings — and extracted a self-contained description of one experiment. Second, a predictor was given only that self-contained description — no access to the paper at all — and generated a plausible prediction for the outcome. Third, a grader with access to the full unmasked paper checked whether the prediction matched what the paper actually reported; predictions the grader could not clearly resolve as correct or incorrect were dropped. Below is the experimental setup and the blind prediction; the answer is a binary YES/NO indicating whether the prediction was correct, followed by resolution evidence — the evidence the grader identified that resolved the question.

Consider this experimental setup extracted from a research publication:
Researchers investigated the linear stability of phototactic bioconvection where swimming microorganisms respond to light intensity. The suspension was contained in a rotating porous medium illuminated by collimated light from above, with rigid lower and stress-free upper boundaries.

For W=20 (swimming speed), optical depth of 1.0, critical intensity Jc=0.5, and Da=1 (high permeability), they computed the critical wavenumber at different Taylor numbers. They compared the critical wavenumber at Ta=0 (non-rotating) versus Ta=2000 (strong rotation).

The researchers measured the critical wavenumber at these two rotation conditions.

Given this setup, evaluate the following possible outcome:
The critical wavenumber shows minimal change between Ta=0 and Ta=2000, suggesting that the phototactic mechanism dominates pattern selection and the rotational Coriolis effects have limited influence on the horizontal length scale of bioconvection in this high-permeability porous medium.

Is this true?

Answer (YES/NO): NO